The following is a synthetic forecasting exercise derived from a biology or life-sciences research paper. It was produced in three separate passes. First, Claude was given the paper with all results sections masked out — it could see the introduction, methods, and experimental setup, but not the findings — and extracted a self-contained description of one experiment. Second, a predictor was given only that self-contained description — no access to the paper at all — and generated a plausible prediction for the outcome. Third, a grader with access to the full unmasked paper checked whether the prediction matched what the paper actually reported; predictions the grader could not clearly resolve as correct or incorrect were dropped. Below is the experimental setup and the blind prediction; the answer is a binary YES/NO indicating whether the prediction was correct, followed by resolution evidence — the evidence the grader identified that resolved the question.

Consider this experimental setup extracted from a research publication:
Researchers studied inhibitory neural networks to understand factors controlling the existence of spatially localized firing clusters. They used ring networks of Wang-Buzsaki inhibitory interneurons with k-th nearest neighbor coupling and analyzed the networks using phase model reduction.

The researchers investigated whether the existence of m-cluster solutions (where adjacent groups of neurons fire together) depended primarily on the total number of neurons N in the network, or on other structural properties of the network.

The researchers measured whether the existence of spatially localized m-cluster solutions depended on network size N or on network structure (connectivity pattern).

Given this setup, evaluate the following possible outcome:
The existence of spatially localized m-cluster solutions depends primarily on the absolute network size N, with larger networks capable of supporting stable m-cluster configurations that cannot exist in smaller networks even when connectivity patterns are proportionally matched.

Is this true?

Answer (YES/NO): NO